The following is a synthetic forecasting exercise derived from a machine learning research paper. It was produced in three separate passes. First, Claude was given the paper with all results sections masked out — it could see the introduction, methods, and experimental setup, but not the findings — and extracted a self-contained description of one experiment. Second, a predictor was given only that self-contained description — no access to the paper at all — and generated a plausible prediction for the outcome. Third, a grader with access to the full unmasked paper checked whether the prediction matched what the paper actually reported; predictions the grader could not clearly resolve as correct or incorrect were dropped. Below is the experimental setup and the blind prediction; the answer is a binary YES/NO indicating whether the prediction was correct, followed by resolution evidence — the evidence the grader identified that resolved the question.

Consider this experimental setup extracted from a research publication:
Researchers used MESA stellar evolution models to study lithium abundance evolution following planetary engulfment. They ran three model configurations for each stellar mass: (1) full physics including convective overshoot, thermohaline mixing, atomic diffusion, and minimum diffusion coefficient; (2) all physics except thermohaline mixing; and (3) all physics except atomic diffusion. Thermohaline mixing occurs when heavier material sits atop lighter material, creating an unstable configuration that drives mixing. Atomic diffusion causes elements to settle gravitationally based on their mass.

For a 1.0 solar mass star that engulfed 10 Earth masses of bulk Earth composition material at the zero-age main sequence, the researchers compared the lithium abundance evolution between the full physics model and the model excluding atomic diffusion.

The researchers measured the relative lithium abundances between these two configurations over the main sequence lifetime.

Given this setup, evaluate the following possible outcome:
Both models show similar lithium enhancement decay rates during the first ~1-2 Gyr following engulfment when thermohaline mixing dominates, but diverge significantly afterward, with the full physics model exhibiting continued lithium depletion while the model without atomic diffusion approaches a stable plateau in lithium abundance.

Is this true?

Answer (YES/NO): NO